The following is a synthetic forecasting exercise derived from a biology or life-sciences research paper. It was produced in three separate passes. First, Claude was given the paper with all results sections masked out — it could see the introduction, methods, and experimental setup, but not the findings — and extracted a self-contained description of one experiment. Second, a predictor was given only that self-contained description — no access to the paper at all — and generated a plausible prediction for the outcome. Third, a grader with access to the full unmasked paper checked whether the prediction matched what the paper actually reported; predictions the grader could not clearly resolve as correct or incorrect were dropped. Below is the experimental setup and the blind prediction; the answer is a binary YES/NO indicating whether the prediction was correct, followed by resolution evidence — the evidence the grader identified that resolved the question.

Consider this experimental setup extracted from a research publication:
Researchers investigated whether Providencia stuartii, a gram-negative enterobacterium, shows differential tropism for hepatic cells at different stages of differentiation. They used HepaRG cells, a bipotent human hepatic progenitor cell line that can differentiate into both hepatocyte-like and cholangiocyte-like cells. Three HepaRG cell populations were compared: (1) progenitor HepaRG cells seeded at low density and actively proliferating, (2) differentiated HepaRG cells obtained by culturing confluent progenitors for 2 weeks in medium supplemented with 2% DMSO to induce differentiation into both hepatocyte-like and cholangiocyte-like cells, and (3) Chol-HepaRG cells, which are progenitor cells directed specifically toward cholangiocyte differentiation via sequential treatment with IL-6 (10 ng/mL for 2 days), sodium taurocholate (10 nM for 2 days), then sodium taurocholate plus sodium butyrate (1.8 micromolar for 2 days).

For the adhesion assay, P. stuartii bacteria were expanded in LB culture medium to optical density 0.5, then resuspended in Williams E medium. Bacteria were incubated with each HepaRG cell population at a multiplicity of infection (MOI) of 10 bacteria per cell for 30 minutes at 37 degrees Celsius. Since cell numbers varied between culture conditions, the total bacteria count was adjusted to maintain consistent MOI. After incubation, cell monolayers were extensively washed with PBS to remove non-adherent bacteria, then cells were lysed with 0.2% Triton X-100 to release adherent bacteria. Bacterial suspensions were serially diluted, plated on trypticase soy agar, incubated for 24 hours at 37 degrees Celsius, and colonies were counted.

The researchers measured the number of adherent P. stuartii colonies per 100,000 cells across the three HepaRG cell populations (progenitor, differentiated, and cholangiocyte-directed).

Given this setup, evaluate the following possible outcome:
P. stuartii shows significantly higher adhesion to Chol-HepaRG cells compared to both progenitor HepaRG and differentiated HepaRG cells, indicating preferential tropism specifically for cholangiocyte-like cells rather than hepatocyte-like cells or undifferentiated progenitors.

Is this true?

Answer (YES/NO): NO